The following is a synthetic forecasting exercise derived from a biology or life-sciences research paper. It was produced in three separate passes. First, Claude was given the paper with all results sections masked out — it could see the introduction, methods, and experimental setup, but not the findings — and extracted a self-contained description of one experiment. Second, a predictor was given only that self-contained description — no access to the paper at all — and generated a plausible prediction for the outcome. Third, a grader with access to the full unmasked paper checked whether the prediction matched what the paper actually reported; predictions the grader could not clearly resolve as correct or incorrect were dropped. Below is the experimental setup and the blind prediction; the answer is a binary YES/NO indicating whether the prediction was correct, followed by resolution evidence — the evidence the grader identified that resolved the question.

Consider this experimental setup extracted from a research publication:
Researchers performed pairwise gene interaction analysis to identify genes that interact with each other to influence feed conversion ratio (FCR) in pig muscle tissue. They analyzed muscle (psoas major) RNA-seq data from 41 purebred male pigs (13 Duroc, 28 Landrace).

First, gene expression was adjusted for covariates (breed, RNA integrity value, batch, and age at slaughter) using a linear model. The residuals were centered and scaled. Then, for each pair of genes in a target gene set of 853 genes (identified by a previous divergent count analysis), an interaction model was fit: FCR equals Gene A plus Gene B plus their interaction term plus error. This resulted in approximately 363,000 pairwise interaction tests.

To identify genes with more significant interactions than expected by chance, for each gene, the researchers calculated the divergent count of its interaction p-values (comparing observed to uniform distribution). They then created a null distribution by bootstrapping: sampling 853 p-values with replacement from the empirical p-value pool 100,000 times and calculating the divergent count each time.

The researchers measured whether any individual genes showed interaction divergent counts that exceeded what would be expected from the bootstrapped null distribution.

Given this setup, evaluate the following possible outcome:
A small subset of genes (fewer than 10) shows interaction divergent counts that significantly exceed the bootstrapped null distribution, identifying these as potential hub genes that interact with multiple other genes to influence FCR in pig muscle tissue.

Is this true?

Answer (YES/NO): NO